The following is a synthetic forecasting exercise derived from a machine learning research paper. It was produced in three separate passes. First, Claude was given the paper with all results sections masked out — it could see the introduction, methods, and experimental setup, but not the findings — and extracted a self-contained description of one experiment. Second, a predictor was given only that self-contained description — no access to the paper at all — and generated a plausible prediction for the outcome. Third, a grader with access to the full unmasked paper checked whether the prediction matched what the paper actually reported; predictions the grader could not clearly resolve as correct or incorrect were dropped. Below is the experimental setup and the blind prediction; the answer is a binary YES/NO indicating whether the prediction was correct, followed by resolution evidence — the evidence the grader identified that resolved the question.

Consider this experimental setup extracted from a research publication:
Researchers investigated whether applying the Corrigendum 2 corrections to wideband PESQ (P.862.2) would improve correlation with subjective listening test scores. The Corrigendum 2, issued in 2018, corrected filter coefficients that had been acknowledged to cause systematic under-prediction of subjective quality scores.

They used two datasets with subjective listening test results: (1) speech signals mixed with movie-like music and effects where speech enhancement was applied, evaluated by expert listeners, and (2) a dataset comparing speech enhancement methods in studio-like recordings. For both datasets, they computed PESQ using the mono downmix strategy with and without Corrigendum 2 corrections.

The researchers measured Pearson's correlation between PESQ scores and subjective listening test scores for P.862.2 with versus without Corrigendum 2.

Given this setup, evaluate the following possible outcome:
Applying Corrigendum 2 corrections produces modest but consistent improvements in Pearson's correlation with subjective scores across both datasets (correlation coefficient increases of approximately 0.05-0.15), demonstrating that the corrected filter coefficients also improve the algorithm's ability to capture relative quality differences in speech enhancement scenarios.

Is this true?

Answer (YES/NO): NO